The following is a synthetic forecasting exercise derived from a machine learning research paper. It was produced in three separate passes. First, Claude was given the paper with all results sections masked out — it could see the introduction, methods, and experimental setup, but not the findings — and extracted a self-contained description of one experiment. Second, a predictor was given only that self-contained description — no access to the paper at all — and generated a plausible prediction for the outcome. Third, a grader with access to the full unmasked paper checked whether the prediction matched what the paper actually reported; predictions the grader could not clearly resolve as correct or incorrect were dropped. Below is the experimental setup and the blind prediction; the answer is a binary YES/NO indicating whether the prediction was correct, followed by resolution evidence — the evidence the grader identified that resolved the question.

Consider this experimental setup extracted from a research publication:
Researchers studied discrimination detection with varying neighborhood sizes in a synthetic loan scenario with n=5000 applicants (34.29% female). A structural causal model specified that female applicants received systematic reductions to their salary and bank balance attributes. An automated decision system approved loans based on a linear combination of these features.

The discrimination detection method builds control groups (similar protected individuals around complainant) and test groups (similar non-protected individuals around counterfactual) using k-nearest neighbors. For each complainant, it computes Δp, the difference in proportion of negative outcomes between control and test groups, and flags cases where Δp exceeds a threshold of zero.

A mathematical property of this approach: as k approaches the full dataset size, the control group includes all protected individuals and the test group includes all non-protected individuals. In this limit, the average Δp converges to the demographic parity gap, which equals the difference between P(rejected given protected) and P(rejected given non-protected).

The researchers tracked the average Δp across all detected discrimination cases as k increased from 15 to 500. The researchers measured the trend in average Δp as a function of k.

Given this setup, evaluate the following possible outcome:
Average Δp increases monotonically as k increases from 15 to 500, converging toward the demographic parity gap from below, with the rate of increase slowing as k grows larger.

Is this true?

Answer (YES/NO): NO